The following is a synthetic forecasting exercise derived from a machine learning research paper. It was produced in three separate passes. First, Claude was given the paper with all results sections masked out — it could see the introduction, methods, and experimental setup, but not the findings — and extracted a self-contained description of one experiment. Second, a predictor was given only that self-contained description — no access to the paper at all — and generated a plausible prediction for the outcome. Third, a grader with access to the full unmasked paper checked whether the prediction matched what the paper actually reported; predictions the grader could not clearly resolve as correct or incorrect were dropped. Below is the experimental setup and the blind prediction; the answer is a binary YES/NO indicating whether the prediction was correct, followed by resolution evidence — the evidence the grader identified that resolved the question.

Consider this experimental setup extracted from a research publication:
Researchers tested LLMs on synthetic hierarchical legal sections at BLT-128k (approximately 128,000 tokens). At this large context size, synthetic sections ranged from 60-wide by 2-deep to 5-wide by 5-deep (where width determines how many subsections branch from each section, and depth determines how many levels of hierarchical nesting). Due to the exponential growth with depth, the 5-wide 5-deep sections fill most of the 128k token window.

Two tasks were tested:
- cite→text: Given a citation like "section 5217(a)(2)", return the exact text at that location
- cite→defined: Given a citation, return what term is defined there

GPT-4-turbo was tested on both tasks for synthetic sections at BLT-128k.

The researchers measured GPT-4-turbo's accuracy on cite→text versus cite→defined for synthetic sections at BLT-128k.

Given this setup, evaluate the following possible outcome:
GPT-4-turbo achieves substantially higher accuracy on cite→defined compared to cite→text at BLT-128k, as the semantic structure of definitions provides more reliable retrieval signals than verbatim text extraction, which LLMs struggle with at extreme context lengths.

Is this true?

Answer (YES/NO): YES